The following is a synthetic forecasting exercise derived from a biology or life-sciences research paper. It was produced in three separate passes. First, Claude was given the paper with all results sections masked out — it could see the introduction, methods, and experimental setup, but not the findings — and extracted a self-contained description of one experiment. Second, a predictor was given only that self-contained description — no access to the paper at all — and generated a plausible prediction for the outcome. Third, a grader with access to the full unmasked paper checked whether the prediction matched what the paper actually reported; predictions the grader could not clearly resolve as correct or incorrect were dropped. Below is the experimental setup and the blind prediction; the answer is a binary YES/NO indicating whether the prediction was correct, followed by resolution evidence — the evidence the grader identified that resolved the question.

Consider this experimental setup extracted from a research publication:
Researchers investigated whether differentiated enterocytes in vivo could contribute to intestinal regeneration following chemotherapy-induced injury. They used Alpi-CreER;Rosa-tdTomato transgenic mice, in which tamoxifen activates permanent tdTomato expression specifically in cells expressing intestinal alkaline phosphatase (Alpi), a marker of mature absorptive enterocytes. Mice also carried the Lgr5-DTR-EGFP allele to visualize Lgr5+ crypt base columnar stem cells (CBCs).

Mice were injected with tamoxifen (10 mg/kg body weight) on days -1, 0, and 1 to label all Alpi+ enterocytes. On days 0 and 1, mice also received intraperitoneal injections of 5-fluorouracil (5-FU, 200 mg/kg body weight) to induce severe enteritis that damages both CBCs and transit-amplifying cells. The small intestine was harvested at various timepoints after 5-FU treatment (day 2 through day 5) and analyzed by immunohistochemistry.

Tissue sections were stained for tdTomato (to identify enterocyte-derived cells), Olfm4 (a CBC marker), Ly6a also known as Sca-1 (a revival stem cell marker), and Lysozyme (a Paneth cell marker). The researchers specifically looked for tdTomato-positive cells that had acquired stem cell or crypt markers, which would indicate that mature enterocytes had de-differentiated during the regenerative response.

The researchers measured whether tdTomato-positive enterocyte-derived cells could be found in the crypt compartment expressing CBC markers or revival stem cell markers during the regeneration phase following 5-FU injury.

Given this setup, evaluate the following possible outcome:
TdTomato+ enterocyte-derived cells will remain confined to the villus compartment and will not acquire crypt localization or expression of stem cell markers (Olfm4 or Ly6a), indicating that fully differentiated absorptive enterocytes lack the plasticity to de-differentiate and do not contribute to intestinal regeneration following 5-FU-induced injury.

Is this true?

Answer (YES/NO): NO